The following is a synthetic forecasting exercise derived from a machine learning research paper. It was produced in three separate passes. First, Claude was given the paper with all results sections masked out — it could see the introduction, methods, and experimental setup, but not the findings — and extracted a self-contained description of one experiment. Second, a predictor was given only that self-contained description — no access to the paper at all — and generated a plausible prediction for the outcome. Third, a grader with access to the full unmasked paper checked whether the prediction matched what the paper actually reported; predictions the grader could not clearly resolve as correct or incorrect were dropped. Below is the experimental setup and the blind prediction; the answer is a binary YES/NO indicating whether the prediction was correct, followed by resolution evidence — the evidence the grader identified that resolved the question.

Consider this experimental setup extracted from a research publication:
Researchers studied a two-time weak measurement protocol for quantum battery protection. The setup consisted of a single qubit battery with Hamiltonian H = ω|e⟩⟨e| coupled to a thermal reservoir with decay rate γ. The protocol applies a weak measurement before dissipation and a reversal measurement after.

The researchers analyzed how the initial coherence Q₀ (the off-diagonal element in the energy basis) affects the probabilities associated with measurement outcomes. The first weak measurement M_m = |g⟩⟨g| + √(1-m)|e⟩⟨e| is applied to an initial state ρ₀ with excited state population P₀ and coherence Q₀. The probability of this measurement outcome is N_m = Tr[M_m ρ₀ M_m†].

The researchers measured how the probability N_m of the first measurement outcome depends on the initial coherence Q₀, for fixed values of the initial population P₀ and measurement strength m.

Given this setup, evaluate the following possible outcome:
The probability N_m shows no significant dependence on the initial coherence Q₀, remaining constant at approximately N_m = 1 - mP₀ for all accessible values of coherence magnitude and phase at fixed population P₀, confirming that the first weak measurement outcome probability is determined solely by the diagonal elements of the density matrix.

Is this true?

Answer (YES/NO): YES